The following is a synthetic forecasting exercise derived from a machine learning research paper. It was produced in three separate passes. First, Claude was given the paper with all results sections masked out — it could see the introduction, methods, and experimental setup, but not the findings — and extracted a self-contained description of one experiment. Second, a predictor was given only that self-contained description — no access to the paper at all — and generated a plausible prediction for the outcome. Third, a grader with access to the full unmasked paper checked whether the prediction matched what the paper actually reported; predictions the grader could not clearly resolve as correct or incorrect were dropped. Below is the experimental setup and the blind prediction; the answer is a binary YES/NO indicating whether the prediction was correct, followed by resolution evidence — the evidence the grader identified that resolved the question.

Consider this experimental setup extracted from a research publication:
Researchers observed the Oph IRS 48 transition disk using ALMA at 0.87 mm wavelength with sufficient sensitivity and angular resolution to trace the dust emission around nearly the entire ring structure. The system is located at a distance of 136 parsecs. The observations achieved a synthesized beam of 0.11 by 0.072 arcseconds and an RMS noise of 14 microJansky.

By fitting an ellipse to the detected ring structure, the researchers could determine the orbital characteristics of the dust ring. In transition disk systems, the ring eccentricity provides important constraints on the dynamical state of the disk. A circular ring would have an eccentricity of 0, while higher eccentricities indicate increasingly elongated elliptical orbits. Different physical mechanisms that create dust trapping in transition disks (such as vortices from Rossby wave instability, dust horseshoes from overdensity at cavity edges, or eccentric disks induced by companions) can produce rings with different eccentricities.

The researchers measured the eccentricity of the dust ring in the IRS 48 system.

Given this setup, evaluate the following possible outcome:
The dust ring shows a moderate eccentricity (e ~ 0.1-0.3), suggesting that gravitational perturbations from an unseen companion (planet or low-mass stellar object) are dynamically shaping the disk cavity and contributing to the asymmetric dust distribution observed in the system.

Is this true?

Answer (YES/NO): YES